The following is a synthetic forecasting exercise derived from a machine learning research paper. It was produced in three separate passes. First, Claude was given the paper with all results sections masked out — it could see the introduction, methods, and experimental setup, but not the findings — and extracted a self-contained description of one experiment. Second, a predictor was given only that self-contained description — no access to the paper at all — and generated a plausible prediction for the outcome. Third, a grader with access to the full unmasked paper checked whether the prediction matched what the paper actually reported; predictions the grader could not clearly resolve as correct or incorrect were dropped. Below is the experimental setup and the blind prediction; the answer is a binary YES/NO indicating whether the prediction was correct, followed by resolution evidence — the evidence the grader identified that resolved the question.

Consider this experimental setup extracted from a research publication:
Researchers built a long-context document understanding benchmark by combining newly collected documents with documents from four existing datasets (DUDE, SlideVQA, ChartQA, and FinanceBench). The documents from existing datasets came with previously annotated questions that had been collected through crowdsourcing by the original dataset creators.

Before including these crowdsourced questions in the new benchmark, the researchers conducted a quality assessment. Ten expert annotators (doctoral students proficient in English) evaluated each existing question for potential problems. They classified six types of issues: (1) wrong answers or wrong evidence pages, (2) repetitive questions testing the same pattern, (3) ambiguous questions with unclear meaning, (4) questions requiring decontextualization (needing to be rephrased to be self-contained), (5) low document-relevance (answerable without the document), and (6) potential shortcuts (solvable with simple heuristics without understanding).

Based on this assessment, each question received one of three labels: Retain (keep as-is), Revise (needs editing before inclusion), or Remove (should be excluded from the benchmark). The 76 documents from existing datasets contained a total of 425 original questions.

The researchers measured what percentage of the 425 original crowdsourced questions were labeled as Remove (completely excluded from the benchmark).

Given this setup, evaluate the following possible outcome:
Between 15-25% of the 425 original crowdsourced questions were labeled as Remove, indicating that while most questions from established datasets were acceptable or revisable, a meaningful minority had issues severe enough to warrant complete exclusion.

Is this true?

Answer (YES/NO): NO